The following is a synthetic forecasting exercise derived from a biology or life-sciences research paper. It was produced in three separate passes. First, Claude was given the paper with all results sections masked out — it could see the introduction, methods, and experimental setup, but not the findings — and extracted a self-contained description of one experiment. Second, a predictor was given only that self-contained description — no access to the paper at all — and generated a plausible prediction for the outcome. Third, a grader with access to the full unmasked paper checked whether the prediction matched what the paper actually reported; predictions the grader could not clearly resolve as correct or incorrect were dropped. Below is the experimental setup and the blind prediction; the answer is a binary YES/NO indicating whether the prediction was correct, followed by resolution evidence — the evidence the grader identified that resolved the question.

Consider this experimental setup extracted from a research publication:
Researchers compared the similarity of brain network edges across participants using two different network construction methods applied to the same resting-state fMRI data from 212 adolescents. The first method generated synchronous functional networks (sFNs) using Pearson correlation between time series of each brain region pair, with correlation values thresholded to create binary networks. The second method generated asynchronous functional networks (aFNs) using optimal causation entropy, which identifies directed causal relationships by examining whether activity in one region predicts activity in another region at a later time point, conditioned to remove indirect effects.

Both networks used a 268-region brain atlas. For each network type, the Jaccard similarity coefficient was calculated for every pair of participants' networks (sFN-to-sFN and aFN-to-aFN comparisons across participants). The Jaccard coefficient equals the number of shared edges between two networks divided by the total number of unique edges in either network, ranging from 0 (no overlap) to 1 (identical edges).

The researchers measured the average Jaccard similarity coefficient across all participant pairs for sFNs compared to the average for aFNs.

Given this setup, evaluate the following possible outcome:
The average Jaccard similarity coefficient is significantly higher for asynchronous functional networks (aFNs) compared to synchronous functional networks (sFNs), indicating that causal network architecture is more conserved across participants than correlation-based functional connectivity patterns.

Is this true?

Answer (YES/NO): NO